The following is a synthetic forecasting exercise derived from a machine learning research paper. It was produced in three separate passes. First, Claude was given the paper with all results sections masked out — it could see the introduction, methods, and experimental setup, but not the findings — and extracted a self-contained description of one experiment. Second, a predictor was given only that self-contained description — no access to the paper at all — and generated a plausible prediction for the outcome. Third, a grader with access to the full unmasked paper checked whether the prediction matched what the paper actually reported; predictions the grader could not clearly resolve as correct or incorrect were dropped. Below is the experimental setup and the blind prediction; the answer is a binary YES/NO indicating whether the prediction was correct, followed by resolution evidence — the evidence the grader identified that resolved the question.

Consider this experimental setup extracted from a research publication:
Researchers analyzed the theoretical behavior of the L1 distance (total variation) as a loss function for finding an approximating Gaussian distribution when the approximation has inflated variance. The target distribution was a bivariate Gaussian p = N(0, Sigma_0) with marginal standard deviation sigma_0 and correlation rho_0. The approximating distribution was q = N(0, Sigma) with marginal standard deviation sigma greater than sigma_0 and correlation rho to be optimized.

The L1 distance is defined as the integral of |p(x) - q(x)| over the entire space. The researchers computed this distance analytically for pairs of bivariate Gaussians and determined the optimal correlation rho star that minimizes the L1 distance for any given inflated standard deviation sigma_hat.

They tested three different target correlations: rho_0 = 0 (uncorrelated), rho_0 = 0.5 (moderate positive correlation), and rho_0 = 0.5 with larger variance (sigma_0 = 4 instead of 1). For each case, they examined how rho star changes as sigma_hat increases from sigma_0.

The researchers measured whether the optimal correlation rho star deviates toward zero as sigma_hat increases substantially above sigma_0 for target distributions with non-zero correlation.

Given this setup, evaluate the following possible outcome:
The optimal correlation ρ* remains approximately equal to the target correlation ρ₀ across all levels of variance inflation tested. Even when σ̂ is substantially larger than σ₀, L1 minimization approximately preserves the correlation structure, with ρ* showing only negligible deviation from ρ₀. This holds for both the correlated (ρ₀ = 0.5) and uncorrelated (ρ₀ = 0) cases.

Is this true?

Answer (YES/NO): NO